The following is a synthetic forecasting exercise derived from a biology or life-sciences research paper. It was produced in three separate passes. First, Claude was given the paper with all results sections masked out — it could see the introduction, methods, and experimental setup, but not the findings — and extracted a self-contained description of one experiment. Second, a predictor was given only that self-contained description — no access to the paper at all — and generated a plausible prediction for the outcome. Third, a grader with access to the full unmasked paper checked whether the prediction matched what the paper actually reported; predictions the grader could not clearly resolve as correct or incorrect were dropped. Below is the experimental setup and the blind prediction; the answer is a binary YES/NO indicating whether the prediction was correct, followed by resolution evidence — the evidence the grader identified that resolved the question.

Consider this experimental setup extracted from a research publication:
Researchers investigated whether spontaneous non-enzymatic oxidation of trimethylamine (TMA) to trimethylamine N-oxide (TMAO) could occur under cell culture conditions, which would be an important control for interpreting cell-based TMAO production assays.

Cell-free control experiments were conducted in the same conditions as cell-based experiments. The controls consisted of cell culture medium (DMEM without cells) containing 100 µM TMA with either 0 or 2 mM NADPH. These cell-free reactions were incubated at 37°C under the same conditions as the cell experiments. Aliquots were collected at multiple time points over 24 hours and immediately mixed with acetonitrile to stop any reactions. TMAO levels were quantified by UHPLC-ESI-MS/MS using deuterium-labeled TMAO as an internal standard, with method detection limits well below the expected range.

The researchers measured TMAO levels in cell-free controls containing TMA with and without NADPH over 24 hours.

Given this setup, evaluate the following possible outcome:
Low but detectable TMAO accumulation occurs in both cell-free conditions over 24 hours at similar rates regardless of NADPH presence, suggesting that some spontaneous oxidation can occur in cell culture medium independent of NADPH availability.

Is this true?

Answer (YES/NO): NO